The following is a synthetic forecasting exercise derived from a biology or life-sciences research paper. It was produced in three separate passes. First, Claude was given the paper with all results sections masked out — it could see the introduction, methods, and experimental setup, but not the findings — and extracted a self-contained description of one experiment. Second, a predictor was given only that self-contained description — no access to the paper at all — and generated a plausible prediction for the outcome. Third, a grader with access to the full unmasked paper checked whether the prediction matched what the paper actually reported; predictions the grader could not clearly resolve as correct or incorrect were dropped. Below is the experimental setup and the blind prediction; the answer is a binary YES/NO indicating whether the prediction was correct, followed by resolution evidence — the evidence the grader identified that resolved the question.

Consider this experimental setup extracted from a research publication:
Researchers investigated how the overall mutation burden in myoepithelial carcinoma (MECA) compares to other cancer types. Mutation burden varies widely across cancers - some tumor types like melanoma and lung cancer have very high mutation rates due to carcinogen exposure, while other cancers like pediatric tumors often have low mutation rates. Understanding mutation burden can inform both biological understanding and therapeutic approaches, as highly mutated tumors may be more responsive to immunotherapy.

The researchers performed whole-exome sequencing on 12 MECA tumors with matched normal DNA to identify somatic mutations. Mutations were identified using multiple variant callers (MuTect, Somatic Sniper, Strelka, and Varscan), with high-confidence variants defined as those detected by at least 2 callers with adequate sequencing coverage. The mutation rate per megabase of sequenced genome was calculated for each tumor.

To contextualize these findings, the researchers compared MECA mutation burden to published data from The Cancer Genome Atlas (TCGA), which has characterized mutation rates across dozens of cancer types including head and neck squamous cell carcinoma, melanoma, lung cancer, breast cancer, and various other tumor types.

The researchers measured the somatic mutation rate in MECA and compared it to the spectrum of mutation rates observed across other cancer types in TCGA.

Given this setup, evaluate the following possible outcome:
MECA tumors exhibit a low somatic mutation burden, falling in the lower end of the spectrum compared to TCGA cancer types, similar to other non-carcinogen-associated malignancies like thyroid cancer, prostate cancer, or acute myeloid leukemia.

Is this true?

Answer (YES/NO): YES